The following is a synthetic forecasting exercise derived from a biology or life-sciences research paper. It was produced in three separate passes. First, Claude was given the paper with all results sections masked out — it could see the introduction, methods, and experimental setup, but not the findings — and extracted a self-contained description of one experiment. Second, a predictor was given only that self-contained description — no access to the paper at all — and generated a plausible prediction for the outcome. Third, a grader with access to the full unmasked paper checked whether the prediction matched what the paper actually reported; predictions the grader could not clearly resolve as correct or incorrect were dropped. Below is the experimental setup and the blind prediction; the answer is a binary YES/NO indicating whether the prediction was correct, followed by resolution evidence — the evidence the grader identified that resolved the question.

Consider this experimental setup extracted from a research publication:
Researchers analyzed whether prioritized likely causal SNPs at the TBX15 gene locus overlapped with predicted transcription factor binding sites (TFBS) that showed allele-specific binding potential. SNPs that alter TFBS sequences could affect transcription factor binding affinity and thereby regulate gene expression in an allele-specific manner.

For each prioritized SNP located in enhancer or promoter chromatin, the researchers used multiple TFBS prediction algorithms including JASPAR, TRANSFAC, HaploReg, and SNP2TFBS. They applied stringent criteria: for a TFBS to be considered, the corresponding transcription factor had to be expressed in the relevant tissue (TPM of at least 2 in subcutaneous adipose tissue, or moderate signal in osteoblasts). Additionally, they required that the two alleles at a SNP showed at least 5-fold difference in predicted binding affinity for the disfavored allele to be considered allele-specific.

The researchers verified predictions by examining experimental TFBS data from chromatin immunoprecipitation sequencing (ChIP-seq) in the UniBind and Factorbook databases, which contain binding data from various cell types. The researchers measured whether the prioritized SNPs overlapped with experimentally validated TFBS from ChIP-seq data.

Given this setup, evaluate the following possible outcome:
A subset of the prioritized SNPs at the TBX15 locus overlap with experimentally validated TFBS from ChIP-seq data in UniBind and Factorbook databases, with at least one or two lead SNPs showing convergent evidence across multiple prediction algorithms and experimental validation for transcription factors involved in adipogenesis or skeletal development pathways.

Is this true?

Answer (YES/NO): YES